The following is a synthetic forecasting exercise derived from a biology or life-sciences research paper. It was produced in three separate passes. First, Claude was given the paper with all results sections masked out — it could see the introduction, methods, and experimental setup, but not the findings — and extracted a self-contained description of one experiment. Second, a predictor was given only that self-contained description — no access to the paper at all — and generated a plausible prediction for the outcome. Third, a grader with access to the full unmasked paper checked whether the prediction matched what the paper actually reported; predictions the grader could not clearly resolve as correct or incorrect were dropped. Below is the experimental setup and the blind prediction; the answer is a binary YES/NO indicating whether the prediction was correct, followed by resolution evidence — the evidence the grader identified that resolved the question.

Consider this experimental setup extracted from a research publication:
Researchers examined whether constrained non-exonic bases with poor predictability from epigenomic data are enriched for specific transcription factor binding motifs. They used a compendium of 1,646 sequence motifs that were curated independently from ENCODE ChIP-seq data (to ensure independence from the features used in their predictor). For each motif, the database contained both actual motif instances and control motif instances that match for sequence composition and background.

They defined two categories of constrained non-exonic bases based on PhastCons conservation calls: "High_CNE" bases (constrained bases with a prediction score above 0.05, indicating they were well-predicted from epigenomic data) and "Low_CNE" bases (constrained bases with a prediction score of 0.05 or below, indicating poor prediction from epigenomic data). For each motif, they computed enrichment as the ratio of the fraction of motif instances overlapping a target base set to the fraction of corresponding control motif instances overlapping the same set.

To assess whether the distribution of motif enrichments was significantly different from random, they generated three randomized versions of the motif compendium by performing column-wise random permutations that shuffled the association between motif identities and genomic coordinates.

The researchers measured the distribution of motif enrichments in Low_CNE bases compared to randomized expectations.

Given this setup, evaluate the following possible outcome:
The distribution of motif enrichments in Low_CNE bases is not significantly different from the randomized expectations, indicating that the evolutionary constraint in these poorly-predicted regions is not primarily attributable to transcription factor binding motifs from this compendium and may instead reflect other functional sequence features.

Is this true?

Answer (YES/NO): NO